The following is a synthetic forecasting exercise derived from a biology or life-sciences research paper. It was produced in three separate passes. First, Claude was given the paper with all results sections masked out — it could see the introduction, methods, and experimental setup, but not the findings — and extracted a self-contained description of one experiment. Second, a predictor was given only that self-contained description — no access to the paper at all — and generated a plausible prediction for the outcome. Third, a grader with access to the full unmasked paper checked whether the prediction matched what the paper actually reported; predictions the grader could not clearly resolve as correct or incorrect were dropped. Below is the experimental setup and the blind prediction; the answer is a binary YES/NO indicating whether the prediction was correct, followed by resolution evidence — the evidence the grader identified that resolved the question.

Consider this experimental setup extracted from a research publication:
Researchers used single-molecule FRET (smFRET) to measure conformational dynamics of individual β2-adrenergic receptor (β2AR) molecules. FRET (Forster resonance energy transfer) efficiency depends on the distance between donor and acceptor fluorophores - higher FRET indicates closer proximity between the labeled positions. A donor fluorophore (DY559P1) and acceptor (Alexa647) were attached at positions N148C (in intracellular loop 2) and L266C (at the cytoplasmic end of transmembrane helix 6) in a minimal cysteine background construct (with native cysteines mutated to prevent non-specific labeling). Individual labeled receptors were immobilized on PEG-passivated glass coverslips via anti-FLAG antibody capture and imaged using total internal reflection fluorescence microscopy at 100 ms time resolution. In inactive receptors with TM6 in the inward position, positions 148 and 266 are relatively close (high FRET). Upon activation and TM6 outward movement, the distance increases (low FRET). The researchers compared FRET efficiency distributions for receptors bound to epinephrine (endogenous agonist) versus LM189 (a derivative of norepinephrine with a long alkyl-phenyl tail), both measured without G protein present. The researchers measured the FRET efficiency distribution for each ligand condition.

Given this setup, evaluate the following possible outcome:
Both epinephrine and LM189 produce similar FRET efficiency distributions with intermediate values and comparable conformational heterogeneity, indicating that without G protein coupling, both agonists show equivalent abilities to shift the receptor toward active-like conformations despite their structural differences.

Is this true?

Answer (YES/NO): NO